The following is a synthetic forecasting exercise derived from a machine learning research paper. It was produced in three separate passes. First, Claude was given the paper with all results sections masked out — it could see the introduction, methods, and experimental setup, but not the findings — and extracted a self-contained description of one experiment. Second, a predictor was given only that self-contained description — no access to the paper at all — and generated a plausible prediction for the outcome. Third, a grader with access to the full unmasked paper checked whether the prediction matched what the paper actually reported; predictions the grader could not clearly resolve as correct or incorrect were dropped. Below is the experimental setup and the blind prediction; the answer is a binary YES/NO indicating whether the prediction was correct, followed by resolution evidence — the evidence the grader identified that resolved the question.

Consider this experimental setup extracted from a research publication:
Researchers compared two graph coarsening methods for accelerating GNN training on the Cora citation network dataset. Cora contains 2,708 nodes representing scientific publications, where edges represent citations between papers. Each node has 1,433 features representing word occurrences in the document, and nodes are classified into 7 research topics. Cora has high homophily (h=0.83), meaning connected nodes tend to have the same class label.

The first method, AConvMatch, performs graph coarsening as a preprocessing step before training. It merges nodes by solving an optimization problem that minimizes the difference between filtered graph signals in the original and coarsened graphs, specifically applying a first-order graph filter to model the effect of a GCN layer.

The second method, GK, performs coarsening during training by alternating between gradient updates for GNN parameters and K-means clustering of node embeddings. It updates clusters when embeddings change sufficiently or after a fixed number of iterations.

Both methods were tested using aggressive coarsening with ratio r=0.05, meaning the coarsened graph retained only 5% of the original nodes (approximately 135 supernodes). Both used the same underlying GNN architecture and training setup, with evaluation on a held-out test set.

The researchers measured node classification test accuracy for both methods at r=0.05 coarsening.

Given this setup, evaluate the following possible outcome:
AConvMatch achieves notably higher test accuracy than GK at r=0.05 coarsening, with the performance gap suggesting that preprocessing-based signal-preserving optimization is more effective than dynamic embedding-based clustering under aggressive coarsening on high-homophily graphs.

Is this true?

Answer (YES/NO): YES